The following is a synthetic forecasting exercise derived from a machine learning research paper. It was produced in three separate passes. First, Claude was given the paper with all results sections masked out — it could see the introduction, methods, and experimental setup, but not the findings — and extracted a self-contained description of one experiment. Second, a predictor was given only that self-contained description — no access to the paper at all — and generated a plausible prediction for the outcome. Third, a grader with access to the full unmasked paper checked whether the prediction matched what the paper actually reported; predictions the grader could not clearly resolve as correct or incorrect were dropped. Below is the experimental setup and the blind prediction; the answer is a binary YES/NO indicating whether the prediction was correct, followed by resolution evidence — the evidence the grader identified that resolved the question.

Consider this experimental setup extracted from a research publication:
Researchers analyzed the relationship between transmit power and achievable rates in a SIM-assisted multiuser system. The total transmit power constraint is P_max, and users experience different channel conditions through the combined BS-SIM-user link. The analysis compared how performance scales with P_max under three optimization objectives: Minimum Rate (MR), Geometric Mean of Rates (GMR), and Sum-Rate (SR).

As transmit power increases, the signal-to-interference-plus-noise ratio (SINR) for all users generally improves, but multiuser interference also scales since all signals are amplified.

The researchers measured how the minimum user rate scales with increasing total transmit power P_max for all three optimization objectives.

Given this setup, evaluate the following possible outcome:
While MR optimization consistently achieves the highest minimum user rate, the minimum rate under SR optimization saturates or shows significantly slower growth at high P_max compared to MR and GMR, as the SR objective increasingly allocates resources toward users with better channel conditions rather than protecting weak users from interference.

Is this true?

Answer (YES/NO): YES